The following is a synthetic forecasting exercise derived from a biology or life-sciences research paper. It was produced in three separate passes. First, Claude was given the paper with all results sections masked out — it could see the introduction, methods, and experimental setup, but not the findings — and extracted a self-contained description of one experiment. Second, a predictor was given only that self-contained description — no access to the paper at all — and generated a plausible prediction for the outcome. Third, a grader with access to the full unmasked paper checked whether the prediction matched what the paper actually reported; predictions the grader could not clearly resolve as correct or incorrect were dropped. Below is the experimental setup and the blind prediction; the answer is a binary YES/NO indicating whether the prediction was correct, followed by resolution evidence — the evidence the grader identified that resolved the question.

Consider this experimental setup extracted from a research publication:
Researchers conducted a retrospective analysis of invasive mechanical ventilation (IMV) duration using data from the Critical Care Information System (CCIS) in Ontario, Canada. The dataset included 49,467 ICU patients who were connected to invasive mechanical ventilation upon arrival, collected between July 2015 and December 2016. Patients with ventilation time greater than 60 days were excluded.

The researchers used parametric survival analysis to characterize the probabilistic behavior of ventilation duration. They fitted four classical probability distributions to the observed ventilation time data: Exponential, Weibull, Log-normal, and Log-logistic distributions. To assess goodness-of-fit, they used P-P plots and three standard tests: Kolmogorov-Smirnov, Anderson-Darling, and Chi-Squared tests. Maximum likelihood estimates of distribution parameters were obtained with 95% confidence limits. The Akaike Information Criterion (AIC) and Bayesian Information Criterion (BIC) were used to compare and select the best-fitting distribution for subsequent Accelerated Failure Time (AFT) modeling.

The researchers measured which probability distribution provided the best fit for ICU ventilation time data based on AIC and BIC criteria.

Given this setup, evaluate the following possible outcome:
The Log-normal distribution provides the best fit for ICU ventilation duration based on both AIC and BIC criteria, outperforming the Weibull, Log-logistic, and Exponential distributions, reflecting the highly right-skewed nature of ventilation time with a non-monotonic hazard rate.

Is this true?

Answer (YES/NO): YES